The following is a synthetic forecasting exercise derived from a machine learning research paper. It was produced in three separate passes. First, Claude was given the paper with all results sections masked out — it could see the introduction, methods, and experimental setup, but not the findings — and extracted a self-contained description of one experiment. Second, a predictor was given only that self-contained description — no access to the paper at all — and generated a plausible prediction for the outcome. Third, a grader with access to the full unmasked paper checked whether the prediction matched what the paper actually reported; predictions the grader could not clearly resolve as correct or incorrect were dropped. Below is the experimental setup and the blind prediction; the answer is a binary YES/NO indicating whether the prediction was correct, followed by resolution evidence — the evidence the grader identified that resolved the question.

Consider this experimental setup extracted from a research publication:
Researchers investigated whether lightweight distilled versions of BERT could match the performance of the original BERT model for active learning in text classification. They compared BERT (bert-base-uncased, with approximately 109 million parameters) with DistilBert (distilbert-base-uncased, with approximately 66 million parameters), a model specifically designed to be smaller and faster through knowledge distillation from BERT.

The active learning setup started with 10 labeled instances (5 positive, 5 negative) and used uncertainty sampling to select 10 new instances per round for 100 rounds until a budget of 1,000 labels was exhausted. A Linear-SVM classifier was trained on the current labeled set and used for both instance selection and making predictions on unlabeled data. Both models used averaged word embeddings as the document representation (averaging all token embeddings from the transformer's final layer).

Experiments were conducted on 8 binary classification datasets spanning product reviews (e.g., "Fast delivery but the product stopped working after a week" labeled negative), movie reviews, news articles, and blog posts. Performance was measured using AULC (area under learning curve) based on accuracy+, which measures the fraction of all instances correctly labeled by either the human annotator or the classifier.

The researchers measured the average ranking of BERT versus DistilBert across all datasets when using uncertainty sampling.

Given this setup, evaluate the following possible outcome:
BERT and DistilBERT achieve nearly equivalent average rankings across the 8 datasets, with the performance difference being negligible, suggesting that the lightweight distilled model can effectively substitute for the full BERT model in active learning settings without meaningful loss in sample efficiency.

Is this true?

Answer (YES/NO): YES